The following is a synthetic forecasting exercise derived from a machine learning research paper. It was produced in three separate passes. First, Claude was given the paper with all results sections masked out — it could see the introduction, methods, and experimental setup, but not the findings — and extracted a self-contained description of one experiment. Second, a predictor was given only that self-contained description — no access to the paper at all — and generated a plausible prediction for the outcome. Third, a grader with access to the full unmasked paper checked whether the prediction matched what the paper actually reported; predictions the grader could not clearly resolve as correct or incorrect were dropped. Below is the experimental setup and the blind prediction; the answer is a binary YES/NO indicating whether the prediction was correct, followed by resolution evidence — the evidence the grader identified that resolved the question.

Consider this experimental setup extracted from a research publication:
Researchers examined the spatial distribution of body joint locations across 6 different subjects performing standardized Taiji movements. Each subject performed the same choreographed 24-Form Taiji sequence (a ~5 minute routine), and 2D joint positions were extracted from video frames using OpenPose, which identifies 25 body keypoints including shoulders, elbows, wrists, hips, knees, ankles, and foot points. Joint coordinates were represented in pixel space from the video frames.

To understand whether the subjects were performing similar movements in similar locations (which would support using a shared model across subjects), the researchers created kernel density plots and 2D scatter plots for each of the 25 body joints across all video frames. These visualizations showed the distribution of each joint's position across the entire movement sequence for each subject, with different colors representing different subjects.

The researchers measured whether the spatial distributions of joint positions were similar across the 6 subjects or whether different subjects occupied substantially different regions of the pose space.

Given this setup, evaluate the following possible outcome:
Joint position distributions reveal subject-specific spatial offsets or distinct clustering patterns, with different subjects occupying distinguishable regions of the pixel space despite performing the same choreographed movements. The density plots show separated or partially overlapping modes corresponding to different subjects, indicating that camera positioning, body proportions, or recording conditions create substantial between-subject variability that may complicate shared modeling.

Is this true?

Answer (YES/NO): NO